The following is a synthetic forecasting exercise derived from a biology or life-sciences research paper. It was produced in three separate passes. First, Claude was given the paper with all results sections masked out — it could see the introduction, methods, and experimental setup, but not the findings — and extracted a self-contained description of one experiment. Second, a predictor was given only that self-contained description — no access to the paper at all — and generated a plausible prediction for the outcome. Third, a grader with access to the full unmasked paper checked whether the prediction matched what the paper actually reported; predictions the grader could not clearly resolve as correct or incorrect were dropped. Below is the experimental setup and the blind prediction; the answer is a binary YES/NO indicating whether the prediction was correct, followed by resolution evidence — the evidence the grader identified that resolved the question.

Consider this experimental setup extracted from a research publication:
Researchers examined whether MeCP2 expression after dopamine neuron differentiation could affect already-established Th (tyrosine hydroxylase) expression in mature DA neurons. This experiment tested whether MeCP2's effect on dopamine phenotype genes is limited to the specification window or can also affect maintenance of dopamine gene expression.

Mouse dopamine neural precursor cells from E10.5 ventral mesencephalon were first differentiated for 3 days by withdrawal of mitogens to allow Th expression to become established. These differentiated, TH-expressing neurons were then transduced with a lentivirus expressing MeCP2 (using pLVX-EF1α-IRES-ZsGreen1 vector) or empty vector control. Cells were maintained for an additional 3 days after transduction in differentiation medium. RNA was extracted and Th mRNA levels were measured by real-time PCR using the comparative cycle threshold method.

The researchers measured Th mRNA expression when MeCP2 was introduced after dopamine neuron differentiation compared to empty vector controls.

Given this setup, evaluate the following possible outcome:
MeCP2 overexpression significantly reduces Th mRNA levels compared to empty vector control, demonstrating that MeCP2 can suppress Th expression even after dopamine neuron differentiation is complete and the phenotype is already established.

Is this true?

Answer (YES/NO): NO